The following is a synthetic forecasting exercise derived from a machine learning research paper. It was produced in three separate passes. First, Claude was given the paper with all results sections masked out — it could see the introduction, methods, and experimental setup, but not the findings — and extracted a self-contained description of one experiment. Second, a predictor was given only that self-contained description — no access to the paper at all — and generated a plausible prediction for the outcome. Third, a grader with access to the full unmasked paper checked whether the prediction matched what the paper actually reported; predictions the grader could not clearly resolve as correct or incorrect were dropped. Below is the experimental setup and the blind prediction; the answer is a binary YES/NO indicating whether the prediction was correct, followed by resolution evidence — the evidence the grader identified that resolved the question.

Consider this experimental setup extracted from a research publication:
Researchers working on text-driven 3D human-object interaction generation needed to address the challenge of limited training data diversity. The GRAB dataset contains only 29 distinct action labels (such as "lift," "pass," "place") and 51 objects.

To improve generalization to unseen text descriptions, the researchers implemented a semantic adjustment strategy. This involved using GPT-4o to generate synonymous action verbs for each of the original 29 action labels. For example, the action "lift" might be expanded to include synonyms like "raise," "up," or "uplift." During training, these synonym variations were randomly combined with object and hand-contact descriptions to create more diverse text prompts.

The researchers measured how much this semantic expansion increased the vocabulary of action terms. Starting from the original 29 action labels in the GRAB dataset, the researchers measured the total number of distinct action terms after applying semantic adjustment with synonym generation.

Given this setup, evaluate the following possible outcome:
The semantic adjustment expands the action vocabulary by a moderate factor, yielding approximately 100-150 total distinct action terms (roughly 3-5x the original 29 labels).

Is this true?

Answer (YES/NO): YES